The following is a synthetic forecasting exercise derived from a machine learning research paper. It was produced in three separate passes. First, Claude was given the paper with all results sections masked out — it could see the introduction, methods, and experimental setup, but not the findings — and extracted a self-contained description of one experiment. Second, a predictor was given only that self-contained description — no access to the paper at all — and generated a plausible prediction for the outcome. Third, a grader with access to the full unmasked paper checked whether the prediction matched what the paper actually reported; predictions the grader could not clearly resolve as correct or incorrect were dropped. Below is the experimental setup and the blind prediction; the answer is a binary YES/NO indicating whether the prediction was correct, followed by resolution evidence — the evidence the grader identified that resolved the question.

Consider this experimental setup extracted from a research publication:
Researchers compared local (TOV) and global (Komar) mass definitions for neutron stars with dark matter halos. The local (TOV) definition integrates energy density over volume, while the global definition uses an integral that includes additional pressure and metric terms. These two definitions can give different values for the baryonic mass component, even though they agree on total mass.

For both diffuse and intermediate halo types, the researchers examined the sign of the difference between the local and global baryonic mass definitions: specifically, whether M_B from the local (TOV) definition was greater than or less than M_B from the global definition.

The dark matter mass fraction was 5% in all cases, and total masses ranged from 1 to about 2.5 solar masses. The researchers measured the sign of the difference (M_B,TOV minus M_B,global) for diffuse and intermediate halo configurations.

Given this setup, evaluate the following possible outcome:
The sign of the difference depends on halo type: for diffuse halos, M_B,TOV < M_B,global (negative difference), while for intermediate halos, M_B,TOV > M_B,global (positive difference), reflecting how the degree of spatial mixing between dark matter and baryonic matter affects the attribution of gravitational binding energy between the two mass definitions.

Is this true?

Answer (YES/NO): NO